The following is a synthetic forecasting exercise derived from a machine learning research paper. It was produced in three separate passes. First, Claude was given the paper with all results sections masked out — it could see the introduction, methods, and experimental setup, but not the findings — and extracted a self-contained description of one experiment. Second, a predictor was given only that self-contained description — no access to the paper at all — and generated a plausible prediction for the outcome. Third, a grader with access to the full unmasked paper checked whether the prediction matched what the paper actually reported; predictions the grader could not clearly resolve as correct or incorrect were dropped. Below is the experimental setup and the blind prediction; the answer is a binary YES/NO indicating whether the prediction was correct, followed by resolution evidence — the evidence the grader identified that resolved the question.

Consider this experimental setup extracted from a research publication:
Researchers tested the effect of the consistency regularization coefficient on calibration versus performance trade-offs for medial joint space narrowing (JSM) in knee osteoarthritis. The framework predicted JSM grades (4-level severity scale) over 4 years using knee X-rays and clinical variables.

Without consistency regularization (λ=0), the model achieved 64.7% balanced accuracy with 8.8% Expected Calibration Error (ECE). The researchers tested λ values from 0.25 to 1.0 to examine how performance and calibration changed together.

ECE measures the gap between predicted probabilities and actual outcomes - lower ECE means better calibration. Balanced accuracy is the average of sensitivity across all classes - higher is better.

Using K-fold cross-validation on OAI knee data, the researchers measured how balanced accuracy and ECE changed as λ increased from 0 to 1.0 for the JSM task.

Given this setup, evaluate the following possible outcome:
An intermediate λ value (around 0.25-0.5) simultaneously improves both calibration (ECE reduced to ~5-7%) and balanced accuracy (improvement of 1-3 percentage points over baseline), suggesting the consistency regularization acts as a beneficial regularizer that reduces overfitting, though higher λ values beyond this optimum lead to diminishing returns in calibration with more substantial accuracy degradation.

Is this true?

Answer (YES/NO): NO